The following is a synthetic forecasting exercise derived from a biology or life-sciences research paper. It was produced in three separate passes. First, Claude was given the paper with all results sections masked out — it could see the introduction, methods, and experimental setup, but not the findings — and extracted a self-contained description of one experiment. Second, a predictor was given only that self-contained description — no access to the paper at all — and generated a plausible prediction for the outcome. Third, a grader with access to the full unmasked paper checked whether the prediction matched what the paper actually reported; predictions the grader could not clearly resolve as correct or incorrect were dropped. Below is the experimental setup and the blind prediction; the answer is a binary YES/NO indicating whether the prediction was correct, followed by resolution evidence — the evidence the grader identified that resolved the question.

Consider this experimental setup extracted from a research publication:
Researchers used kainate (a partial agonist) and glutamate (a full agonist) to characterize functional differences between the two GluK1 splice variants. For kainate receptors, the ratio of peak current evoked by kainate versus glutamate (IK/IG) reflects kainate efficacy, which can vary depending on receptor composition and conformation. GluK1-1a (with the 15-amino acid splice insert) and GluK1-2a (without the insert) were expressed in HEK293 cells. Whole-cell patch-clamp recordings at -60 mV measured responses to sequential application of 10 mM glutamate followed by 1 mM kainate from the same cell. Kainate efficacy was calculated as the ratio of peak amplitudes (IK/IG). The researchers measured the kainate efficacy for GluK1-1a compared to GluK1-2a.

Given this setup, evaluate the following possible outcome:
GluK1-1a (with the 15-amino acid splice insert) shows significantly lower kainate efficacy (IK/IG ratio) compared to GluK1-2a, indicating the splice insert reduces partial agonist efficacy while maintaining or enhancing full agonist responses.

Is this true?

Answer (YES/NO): NO